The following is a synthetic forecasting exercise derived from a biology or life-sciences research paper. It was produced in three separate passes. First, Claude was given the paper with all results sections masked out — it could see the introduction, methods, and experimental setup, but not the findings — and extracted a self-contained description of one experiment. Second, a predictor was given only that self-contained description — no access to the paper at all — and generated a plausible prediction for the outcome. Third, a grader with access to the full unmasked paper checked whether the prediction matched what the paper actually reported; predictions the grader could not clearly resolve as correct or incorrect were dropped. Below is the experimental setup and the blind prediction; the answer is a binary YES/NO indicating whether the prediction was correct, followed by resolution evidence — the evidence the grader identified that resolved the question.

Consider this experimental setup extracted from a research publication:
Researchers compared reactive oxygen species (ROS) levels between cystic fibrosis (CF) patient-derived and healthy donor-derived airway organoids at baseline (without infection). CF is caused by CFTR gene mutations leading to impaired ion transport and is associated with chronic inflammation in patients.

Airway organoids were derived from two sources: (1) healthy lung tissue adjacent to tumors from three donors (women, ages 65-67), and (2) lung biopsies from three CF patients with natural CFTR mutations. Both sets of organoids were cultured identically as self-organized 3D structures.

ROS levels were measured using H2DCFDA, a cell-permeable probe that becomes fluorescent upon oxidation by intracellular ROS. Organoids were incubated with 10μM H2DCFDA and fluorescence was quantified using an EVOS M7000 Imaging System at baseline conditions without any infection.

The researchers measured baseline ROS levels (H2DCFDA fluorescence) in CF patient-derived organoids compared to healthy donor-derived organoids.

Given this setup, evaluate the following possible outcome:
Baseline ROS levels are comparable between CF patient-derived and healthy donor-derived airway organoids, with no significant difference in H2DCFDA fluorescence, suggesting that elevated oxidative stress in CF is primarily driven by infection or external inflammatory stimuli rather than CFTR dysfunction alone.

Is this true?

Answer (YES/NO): NO